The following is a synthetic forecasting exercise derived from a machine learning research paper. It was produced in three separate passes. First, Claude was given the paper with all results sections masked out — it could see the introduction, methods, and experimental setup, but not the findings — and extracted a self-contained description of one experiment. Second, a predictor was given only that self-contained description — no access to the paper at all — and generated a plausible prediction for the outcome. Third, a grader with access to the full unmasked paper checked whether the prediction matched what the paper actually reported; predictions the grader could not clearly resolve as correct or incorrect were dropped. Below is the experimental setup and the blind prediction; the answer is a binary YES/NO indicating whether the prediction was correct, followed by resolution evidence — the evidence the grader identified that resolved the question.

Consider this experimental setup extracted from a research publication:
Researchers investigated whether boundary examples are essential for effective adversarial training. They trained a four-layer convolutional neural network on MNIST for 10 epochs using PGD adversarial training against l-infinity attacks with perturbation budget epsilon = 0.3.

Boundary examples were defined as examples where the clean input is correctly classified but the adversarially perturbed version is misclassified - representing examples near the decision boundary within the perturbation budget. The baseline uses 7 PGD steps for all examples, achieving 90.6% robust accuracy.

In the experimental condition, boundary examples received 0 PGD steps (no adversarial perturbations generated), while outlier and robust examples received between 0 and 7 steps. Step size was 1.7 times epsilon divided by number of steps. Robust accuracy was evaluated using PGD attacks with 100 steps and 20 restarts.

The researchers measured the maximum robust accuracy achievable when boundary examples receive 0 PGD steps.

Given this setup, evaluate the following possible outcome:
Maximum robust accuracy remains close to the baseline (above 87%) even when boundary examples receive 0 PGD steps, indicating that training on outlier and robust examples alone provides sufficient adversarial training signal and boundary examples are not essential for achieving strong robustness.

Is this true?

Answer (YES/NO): NO